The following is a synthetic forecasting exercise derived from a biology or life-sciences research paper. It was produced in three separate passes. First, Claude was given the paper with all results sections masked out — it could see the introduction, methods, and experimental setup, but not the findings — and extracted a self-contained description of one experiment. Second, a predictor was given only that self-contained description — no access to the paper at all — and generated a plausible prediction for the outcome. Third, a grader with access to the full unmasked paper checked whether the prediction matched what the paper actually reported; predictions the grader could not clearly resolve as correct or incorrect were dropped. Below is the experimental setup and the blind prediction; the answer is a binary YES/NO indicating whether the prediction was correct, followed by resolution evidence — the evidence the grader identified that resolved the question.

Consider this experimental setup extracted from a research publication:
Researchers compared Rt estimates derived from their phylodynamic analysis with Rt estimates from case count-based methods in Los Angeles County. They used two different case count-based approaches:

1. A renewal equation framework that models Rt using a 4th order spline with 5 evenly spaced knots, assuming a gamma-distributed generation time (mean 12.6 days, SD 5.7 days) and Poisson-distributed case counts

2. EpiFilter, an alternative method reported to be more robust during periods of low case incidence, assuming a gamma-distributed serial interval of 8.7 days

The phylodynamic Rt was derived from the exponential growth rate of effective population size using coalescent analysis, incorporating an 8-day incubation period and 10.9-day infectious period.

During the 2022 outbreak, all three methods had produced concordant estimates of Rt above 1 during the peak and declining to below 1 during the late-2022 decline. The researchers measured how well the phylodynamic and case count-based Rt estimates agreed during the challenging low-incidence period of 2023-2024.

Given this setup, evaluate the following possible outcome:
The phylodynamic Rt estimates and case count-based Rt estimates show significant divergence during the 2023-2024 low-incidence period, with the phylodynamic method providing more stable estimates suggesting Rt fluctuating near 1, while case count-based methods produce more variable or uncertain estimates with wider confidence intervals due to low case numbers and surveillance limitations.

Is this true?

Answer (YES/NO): NO